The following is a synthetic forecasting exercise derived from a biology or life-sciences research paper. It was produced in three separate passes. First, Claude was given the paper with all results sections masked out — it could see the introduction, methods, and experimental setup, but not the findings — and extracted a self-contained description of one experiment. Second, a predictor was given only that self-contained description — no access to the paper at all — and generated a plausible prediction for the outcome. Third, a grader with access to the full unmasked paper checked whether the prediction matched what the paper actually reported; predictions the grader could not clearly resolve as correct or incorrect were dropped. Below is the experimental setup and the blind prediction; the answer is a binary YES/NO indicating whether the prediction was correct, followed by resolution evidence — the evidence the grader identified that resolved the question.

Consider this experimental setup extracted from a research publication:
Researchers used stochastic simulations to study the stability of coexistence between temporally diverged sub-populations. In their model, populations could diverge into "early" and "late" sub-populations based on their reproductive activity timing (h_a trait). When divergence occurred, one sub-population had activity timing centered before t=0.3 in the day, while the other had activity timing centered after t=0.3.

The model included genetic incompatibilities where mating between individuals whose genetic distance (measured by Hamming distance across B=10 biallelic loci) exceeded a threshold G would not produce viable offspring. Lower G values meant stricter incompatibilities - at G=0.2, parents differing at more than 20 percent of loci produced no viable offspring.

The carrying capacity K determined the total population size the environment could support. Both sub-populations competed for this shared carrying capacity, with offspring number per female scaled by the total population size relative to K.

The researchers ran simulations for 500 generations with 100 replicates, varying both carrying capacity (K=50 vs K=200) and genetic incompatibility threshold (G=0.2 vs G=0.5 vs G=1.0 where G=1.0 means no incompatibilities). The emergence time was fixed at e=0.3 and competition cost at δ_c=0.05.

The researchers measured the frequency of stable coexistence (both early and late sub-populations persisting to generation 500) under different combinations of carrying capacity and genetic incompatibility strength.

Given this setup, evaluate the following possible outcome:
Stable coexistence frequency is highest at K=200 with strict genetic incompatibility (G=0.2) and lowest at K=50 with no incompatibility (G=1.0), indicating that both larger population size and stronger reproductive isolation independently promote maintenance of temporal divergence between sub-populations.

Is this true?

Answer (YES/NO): NO